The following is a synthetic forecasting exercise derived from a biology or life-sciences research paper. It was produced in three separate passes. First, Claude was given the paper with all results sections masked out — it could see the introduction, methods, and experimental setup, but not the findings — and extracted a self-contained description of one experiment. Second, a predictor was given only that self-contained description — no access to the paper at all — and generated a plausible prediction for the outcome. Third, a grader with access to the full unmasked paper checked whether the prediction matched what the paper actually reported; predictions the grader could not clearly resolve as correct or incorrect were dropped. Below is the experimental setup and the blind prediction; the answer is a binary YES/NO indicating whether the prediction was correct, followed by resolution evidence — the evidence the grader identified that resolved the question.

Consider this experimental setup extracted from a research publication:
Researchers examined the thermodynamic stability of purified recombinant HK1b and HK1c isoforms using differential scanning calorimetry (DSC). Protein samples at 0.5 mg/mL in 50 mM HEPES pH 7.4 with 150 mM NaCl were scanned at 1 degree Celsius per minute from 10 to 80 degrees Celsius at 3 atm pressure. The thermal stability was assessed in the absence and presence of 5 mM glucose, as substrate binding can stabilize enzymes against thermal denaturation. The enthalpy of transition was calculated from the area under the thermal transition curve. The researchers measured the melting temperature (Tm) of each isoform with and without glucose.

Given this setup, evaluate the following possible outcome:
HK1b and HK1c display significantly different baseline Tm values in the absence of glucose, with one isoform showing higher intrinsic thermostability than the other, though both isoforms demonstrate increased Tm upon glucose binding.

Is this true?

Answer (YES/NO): NO